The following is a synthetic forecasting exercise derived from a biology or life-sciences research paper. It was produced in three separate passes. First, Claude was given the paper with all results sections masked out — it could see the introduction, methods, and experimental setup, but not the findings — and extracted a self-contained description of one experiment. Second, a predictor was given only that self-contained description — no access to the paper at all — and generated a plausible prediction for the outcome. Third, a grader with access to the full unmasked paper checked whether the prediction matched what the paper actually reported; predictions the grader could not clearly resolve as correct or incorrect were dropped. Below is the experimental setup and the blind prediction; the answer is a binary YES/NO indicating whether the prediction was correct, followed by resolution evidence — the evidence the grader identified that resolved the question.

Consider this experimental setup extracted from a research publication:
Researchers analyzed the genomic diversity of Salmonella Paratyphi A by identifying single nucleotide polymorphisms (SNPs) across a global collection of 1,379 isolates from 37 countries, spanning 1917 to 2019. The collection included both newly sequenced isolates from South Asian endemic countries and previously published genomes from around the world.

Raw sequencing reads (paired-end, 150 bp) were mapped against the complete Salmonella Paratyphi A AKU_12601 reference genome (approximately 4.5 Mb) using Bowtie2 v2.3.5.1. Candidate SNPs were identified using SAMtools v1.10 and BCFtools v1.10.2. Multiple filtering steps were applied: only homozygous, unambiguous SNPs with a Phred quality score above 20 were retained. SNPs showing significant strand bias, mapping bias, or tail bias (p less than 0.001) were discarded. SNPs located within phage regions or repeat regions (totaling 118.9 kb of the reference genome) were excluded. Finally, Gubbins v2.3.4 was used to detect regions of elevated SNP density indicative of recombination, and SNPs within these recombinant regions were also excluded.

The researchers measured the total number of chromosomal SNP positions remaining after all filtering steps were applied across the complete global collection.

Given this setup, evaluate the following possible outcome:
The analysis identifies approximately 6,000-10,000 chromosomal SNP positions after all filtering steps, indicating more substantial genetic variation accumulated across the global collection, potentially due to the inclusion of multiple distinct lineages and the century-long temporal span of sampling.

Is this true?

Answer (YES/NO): YES